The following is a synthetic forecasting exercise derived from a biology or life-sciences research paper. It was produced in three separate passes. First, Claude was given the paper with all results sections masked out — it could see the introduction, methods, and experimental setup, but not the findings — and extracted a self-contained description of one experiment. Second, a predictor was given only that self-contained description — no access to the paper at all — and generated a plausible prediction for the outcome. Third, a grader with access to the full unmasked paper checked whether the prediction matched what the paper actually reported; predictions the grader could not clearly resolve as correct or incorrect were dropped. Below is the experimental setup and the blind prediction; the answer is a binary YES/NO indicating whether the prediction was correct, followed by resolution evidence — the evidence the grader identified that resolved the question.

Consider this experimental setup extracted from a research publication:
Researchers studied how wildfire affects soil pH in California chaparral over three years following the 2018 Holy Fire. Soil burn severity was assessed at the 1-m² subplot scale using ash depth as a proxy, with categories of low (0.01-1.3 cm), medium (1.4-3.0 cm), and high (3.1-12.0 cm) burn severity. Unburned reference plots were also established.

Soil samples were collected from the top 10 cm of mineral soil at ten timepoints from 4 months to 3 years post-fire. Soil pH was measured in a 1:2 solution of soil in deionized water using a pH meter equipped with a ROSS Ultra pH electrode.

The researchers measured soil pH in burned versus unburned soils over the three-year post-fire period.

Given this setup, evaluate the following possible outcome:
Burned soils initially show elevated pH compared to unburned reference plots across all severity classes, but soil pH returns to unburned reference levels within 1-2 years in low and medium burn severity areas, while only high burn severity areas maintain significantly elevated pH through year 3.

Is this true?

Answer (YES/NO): NO